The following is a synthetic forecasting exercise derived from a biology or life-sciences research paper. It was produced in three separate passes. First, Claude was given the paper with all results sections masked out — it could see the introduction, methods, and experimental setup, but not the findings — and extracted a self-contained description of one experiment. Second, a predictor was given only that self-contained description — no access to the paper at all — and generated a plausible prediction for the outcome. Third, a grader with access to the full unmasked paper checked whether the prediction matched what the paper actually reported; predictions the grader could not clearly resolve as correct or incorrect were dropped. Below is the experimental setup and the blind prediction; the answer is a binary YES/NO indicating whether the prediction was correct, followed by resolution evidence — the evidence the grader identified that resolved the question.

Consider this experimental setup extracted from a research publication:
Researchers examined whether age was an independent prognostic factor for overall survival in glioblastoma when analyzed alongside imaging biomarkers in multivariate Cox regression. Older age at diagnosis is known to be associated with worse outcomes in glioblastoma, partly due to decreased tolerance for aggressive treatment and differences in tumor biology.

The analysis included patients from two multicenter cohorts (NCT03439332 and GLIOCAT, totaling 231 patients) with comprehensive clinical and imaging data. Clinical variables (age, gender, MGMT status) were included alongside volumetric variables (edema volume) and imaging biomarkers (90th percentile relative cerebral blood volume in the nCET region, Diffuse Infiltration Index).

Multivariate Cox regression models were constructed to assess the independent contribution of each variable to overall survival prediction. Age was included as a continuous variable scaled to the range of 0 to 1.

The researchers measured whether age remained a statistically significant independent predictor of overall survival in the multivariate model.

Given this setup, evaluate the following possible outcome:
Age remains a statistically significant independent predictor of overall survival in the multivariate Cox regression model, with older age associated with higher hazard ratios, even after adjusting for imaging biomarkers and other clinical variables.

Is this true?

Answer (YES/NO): NO